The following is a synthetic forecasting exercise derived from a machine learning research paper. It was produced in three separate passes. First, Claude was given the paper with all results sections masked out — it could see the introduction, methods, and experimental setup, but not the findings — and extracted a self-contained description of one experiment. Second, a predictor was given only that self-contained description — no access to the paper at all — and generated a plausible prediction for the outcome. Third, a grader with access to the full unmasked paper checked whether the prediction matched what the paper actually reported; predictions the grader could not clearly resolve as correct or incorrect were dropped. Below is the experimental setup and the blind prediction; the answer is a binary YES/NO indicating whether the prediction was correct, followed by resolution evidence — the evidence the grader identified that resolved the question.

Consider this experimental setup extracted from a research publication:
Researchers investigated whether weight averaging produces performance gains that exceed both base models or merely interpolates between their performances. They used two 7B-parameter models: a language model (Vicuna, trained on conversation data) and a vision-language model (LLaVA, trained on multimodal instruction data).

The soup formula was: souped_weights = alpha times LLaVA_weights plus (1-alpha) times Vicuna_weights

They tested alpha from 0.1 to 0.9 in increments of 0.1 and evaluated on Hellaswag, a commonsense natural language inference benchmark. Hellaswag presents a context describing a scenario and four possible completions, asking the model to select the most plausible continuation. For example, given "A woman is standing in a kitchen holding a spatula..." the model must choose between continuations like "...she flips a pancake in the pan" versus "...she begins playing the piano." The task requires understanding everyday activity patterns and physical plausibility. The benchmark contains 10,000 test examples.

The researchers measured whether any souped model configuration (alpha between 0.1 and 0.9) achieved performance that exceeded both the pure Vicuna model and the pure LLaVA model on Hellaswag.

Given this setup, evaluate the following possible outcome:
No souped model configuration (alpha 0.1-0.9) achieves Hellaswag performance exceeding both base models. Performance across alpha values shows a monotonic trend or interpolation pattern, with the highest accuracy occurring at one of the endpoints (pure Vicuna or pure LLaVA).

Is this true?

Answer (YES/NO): NO